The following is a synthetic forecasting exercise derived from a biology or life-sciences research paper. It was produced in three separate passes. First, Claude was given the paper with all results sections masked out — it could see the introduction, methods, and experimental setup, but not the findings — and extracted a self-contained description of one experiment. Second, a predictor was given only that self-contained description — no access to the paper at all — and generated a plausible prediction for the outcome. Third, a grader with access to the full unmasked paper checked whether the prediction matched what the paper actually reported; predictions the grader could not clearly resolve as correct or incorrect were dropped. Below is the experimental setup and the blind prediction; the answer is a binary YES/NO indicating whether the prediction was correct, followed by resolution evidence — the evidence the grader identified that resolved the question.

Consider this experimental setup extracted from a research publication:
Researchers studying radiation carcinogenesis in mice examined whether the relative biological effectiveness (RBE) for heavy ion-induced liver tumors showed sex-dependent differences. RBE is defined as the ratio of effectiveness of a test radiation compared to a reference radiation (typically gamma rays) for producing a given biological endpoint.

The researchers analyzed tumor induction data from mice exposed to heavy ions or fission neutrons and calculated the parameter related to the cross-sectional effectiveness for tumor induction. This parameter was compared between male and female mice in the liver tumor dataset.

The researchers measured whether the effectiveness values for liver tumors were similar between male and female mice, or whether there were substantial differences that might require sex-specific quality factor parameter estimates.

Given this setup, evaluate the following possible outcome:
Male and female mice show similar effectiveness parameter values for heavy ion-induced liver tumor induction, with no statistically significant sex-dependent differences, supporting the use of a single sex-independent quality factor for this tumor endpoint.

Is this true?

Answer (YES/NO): NO